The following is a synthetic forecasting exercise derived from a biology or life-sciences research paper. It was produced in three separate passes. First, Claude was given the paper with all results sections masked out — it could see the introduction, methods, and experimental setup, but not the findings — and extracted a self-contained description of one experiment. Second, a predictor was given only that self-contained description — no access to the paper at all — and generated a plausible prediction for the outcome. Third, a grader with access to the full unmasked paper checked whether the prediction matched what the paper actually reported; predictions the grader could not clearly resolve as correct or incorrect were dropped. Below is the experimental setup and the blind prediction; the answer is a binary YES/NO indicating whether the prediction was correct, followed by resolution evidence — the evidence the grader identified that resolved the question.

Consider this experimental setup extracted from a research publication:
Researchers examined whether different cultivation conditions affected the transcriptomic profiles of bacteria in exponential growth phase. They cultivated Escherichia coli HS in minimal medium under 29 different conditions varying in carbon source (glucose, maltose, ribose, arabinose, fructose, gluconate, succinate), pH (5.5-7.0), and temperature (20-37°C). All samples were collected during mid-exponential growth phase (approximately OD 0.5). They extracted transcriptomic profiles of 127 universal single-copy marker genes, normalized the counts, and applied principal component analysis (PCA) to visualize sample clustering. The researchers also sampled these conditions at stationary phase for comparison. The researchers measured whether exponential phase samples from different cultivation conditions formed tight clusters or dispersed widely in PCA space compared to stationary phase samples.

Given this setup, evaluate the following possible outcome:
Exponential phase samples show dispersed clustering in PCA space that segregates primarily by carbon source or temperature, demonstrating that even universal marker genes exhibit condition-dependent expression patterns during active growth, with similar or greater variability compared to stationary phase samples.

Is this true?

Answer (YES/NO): NO